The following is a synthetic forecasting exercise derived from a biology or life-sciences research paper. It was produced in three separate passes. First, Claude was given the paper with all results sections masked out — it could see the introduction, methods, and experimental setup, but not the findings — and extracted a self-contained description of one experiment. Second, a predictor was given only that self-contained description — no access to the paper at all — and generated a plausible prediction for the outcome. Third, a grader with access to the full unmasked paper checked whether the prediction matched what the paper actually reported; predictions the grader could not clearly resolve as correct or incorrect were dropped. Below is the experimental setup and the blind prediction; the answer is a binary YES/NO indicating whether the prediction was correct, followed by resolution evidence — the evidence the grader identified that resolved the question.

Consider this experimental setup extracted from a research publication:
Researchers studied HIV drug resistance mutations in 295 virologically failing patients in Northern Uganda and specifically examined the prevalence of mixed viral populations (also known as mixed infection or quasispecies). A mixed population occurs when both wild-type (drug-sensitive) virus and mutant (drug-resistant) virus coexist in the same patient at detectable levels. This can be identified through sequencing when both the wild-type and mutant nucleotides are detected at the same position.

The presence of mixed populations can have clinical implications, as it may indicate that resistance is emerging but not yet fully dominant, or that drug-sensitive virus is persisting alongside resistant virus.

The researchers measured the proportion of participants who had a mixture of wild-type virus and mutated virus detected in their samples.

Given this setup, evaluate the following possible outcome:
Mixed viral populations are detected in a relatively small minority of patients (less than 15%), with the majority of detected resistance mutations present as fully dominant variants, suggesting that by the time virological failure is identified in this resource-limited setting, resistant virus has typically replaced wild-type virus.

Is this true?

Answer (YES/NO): YES